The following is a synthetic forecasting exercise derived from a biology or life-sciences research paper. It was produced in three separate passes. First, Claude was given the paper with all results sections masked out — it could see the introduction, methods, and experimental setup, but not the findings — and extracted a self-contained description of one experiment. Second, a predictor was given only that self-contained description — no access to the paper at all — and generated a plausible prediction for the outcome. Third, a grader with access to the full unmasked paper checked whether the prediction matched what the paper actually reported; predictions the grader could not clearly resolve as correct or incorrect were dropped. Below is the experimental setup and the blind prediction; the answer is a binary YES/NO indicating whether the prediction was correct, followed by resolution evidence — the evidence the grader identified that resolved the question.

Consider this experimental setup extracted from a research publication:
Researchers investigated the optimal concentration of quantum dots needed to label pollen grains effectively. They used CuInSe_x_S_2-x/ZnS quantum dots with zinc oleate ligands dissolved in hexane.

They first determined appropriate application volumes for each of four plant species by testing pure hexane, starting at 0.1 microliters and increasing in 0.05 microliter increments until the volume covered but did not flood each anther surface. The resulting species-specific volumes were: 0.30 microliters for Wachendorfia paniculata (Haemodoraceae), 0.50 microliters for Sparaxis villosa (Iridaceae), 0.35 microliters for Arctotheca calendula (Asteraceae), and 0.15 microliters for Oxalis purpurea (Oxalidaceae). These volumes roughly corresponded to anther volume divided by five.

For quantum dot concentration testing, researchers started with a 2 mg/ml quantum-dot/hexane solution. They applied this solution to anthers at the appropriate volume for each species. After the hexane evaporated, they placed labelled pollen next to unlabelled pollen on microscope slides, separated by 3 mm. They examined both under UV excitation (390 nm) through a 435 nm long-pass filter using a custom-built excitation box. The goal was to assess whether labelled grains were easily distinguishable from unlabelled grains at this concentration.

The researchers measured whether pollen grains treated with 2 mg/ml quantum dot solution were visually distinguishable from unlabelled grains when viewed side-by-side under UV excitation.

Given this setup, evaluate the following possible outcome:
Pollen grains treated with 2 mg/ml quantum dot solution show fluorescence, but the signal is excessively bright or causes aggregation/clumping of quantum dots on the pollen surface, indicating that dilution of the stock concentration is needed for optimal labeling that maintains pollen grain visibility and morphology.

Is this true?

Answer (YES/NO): NO